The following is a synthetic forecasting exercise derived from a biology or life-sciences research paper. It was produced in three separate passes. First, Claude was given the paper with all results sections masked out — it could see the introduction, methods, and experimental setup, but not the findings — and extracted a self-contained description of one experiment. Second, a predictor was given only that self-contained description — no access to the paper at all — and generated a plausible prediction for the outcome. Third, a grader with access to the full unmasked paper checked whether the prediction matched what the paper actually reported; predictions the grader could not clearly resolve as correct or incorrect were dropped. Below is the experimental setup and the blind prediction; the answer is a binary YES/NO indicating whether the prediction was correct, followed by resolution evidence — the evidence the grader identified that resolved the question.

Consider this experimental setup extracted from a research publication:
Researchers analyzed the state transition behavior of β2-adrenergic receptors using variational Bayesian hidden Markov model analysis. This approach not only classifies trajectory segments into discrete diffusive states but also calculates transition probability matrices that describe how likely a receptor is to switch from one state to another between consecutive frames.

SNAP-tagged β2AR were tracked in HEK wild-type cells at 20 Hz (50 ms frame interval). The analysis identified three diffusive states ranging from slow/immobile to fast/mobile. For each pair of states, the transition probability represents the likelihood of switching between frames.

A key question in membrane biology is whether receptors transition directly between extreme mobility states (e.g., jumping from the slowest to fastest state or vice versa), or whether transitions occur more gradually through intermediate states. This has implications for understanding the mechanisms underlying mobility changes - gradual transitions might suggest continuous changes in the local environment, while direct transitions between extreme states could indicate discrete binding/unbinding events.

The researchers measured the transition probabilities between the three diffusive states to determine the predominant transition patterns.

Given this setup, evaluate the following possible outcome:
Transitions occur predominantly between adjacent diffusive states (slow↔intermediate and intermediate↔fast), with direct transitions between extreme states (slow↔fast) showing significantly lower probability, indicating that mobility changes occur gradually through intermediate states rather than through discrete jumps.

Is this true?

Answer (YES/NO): YES